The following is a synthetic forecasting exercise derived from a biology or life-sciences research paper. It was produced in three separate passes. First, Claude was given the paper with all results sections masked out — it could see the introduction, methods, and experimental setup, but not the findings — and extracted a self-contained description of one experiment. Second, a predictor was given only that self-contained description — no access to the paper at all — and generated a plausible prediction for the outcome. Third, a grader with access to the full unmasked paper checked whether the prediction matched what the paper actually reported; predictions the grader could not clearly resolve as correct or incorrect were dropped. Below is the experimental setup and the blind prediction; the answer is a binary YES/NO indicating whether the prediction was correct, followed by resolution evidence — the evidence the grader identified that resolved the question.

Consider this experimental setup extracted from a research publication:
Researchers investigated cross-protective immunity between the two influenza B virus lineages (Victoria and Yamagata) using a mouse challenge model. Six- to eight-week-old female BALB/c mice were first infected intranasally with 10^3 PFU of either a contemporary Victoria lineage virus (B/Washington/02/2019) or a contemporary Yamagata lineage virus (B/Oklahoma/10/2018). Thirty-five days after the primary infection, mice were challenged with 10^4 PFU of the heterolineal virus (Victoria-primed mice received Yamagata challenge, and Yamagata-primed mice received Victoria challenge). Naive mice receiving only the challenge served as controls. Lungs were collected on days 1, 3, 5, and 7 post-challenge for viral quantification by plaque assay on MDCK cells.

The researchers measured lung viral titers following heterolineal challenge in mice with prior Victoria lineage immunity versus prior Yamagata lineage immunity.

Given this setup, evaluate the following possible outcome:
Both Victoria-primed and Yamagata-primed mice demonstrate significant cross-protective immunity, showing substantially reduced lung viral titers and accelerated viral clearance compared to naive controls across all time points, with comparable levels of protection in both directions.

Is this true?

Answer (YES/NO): NO